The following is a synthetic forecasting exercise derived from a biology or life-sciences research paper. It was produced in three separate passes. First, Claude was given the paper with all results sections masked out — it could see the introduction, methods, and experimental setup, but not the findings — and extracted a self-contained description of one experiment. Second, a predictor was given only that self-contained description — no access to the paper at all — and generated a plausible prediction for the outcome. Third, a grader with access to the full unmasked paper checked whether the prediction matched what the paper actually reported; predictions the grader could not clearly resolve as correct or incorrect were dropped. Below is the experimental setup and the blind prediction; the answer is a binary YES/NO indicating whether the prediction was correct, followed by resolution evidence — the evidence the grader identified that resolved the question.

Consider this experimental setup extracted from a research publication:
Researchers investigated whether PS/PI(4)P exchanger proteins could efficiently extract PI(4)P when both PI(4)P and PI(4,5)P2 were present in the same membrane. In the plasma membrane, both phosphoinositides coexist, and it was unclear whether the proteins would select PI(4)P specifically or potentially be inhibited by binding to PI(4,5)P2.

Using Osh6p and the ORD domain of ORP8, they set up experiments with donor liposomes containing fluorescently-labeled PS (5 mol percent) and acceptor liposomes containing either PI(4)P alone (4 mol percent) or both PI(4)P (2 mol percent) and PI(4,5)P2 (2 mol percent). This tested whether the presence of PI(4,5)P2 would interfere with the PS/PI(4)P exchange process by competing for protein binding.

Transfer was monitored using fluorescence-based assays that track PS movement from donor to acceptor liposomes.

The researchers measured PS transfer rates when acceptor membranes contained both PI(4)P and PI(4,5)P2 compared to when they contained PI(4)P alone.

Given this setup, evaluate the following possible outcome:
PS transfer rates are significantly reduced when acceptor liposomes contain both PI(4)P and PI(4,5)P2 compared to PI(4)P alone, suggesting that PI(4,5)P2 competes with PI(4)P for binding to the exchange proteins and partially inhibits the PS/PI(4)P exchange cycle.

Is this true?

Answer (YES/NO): NO